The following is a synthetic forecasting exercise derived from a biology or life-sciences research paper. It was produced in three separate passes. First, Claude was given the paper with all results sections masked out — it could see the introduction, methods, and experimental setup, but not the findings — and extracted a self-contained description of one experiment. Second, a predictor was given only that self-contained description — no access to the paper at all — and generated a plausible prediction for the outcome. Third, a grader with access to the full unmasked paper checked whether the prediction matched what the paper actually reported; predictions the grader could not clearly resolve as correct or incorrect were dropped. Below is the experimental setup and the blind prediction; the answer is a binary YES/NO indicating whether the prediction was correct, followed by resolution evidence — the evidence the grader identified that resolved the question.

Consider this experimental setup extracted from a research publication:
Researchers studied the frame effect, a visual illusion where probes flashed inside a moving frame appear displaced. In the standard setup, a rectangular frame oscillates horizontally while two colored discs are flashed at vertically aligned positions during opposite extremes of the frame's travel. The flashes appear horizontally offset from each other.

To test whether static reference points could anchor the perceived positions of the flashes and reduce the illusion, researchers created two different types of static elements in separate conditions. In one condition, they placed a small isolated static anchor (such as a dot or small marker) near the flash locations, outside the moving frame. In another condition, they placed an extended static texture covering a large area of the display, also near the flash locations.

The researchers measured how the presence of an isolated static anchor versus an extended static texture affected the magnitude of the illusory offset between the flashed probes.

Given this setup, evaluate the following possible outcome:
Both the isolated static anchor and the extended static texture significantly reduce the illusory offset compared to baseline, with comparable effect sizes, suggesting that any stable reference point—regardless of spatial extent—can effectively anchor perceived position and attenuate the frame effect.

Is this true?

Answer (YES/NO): NO